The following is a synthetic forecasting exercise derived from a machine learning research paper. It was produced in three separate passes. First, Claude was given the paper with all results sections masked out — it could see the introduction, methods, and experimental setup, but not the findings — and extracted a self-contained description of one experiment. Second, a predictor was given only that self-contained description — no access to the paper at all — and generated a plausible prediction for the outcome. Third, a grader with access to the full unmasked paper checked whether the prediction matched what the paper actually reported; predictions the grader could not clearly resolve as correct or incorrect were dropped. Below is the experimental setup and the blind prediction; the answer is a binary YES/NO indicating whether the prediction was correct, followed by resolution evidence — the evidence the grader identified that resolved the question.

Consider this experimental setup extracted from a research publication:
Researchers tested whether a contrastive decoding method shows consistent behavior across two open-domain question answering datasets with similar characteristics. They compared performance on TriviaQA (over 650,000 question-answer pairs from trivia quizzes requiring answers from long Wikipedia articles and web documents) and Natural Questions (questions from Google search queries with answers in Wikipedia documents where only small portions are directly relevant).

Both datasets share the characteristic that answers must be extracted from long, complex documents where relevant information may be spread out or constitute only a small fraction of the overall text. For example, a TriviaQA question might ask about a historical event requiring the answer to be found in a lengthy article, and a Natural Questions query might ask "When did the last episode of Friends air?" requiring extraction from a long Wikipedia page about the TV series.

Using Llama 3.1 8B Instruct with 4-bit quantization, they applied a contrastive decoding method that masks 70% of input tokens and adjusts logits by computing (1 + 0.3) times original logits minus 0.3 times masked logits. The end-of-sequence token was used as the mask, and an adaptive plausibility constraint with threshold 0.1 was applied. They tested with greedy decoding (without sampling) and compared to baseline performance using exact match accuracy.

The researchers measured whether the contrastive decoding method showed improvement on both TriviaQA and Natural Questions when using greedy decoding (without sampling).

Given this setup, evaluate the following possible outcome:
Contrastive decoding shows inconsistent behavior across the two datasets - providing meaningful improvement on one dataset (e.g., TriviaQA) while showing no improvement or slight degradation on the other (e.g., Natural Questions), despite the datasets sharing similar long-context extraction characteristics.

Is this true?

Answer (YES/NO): NO